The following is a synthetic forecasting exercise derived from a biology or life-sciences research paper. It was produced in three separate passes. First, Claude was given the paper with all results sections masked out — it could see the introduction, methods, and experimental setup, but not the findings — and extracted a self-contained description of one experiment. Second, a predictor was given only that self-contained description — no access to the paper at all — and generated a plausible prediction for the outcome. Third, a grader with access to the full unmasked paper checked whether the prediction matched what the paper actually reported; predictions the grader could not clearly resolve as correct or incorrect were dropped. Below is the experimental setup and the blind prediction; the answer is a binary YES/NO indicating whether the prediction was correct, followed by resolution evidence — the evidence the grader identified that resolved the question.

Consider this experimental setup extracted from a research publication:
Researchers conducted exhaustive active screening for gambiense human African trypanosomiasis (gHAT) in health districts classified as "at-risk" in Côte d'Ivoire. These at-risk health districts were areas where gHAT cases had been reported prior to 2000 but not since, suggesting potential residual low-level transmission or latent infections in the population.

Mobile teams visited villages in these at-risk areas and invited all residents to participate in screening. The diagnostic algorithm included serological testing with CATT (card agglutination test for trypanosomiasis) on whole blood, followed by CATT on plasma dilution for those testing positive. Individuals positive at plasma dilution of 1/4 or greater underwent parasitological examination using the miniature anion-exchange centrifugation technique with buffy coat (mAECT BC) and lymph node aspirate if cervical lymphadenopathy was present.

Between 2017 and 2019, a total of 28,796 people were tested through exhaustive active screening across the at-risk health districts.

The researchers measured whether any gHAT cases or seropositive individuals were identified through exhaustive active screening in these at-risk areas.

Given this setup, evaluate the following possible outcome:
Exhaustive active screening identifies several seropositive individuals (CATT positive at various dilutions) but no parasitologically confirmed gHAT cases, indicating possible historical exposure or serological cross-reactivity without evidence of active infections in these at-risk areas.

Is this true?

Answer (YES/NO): NO